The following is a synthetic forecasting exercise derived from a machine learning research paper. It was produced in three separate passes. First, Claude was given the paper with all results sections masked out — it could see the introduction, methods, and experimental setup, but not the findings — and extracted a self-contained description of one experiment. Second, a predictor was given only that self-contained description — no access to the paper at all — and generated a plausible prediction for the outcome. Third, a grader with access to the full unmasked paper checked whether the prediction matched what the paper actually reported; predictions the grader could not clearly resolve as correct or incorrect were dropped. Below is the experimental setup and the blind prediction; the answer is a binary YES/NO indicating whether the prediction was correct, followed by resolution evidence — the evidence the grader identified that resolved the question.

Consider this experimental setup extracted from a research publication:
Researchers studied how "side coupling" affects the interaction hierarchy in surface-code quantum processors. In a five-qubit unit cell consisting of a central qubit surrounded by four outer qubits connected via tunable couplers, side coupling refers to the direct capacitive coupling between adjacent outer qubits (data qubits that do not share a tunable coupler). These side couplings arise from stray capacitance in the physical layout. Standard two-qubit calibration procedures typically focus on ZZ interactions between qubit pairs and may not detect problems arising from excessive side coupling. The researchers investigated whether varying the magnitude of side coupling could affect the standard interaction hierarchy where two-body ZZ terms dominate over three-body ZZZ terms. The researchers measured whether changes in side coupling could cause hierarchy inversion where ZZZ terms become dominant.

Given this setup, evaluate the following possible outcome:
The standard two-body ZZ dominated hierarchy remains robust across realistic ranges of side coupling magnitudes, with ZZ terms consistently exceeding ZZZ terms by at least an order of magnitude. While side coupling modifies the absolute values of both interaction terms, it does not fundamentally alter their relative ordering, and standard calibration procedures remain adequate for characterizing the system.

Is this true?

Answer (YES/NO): NO